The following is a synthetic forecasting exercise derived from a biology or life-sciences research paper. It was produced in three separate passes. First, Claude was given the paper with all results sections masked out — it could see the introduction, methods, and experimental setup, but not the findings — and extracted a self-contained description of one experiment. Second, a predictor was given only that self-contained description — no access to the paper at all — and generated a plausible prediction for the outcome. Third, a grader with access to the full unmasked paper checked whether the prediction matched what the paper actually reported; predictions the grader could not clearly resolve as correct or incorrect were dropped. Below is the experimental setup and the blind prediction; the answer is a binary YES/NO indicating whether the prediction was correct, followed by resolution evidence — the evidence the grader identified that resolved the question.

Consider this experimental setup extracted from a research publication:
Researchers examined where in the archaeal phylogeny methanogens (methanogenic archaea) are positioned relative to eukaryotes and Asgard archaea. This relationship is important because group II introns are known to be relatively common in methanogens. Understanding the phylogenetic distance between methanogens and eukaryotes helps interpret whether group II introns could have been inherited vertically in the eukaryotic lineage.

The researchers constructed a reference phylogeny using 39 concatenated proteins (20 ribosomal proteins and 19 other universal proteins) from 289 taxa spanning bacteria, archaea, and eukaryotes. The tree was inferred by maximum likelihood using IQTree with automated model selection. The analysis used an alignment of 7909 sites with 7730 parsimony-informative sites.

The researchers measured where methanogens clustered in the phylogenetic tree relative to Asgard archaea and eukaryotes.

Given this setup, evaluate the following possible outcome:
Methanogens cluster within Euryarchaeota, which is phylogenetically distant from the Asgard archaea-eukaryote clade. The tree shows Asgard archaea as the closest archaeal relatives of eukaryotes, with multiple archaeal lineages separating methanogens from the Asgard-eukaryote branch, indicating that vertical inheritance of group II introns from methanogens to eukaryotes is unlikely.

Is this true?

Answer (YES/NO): YES